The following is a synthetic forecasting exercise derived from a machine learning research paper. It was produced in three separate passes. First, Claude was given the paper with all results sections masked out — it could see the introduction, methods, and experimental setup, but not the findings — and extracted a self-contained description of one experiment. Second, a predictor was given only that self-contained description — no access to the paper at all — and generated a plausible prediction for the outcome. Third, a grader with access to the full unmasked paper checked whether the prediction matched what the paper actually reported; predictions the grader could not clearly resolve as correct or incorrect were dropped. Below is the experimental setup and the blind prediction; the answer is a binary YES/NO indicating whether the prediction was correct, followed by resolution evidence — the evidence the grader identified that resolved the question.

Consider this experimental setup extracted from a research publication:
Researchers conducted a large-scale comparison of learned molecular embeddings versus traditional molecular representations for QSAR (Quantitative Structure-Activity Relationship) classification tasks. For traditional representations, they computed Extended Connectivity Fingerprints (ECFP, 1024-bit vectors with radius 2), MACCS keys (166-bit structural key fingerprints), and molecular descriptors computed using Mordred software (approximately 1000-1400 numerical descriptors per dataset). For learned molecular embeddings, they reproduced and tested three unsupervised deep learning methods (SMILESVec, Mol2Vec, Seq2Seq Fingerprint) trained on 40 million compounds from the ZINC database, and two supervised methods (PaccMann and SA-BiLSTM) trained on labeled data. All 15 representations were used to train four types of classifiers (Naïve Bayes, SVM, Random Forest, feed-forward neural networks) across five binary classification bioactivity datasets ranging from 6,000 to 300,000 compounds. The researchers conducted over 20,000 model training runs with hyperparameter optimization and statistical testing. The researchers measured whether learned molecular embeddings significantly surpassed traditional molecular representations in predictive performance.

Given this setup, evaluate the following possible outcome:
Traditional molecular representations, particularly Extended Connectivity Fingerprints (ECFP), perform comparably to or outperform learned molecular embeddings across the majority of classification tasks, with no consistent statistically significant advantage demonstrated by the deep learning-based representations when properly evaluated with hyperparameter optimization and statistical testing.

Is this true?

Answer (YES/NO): YES